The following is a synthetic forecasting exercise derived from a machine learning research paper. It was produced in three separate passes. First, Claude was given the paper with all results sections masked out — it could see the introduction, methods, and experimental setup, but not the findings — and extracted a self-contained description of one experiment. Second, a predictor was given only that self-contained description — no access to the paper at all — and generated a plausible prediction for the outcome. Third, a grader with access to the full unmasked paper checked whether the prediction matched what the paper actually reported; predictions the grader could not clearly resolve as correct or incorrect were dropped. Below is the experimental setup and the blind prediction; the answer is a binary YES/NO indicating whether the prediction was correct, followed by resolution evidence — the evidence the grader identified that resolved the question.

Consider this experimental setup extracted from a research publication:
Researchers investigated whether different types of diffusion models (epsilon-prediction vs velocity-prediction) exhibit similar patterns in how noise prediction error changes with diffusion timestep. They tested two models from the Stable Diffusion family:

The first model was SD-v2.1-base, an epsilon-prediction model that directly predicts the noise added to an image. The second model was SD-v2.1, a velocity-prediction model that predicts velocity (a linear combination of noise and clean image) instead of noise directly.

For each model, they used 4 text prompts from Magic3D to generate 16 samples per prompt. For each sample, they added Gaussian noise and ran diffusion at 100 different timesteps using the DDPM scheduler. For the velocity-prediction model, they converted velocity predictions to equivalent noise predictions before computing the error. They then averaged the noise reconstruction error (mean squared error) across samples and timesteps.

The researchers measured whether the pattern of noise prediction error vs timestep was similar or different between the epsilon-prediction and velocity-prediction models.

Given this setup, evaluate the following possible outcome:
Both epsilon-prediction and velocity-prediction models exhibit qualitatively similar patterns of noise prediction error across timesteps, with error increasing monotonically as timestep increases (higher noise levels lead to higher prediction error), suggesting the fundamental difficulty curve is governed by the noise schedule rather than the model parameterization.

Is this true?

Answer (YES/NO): NO